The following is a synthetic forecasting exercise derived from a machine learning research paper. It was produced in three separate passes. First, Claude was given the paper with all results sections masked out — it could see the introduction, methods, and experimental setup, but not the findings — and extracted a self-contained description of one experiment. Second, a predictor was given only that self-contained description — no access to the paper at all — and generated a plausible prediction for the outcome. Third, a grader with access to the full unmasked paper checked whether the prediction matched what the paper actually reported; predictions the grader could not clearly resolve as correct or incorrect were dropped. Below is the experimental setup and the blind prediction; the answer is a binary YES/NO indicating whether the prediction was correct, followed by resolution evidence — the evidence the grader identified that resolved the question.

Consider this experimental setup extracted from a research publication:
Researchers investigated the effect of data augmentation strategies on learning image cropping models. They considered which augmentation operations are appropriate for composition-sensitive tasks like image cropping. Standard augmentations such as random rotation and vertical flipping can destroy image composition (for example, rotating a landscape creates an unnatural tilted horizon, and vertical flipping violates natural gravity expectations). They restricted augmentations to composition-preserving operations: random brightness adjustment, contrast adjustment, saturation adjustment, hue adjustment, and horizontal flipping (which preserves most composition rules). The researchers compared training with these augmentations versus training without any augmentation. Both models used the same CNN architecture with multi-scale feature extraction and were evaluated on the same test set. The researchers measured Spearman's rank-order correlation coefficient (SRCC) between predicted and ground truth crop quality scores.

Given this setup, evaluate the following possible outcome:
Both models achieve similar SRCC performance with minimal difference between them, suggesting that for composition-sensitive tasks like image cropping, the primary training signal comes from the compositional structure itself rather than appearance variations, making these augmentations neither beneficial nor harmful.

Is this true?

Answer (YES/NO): NO